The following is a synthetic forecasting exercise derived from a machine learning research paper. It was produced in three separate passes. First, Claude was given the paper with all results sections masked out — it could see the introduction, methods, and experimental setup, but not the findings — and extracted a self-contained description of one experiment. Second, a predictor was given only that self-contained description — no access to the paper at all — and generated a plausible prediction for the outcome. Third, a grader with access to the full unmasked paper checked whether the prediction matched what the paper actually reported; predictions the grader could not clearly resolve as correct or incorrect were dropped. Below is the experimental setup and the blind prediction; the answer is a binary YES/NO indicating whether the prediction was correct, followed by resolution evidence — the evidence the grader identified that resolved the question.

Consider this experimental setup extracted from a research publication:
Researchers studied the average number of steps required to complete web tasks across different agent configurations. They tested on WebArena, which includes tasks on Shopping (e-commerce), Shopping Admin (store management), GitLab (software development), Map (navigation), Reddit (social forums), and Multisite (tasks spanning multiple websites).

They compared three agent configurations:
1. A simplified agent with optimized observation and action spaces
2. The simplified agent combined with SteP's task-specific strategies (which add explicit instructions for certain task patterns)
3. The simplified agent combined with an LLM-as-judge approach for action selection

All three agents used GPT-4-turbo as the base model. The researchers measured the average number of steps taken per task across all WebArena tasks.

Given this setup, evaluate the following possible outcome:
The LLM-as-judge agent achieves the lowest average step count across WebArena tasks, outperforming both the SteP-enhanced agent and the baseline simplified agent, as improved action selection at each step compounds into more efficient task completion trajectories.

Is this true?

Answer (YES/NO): NO